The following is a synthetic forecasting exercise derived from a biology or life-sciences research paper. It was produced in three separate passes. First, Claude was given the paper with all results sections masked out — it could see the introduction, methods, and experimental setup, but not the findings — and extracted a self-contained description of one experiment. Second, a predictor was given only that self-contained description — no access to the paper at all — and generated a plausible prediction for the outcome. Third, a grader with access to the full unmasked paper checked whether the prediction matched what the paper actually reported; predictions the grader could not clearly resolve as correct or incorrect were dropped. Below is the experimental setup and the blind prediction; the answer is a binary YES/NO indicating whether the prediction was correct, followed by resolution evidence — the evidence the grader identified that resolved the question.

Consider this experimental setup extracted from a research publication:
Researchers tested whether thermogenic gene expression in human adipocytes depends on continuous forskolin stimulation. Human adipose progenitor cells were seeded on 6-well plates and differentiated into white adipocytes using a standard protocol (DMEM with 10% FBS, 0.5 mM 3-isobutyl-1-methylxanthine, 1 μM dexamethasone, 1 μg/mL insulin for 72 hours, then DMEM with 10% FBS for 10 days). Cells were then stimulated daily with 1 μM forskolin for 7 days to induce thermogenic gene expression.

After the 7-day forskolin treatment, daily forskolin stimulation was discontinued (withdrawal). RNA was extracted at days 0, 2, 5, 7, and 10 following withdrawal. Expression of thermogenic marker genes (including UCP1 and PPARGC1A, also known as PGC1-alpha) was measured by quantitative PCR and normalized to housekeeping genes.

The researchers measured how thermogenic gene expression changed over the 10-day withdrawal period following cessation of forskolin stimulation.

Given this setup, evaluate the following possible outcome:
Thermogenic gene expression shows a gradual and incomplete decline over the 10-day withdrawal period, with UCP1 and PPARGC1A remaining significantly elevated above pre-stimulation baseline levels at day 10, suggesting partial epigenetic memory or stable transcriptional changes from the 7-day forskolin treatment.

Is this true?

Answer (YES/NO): NO